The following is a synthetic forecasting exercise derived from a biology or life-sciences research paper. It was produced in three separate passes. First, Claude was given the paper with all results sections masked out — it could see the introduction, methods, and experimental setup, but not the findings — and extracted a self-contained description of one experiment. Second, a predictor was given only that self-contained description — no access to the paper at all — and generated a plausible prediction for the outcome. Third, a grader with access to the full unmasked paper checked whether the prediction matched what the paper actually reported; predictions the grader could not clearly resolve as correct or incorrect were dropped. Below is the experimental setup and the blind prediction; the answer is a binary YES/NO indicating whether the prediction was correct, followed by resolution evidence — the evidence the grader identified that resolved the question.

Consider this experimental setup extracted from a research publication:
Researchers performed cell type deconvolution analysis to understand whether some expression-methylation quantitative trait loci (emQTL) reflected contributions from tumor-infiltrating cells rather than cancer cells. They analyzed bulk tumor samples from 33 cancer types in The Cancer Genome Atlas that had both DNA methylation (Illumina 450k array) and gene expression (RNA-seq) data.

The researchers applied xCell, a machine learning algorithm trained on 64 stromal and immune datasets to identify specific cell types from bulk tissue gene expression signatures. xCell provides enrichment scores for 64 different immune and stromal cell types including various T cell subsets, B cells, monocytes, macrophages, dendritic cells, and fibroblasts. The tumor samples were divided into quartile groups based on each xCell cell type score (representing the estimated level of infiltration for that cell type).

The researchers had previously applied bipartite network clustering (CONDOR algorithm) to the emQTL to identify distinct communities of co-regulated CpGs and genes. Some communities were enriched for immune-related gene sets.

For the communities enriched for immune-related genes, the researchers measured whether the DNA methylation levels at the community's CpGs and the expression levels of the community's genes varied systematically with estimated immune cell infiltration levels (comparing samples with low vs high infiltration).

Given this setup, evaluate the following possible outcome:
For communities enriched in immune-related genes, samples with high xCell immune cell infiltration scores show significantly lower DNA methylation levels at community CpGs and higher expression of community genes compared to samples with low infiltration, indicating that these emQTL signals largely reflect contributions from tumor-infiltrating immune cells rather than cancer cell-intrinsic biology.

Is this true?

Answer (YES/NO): YES